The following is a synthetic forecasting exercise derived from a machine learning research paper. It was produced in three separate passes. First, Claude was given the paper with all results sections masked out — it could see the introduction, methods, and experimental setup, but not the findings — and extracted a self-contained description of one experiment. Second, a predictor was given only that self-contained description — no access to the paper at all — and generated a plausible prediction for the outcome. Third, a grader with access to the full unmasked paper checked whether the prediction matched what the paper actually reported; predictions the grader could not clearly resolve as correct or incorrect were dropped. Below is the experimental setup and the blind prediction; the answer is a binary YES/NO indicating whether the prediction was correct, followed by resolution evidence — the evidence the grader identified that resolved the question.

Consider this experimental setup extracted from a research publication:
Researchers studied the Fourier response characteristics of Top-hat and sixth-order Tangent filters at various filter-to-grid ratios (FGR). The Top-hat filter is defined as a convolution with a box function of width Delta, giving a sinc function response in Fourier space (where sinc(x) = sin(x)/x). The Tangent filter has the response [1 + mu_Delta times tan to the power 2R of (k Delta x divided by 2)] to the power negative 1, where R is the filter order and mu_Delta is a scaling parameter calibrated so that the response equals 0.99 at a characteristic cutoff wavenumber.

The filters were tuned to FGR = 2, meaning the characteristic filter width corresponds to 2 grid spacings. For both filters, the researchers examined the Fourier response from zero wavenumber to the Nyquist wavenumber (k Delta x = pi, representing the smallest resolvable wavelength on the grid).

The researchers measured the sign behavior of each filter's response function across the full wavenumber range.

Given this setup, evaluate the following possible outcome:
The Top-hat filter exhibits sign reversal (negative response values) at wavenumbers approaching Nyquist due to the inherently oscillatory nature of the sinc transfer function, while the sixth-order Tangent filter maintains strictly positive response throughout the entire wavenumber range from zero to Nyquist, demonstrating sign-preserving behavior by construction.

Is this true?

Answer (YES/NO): NO